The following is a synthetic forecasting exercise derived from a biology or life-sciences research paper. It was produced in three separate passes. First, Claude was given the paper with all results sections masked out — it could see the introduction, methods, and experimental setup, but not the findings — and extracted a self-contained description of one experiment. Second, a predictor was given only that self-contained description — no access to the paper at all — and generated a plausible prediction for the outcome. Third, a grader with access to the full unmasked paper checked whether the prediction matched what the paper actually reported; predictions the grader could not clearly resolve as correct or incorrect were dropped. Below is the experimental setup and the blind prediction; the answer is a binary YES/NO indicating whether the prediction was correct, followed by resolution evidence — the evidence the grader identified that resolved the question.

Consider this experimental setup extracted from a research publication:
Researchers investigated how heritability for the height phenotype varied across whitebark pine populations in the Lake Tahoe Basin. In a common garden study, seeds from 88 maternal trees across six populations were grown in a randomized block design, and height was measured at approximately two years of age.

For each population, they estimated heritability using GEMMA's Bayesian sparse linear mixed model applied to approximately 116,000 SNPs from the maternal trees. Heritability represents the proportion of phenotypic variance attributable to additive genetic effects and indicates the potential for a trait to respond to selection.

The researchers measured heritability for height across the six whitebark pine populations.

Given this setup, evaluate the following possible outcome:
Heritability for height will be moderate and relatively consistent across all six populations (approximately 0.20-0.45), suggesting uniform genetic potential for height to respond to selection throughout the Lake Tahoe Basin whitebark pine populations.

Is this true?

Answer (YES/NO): NO